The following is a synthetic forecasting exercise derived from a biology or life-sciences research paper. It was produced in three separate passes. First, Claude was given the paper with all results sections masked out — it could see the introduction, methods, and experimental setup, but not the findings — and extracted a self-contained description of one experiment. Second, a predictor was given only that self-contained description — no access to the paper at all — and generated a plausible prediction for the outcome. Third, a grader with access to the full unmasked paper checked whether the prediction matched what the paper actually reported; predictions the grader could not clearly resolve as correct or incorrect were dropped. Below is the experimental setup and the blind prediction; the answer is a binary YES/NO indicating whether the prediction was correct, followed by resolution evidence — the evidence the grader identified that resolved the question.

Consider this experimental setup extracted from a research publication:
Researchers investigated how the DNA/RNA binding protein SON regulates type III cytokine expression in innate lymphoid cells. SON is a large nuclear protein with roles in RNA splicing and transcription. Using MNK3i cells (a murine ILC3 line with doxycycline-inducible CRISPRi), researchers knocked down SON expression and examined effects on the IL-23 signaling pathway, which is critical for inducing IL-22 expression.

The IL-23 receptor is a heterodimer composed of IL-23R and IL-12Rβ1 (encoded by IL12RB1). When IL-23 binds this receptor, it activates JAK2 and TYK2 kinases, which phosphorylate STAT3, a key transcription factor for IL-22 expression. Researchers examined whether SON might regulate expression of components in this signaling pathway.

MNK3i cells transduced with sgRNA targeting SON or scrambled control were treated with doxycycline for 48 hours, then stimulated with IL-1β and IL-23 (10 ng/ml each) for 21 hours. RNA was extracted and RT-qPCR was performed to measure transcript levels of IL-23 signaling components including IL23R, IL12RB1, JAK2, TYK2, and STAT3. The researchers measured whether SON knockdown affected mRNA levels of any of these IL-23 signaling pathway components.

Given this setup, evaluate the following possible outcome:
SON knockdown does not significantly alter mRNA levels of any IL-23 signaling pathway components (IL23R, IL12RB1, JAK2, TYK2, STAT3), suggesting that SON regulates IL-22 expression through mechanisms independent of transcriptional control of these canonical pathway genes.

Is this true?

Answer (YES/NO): NO